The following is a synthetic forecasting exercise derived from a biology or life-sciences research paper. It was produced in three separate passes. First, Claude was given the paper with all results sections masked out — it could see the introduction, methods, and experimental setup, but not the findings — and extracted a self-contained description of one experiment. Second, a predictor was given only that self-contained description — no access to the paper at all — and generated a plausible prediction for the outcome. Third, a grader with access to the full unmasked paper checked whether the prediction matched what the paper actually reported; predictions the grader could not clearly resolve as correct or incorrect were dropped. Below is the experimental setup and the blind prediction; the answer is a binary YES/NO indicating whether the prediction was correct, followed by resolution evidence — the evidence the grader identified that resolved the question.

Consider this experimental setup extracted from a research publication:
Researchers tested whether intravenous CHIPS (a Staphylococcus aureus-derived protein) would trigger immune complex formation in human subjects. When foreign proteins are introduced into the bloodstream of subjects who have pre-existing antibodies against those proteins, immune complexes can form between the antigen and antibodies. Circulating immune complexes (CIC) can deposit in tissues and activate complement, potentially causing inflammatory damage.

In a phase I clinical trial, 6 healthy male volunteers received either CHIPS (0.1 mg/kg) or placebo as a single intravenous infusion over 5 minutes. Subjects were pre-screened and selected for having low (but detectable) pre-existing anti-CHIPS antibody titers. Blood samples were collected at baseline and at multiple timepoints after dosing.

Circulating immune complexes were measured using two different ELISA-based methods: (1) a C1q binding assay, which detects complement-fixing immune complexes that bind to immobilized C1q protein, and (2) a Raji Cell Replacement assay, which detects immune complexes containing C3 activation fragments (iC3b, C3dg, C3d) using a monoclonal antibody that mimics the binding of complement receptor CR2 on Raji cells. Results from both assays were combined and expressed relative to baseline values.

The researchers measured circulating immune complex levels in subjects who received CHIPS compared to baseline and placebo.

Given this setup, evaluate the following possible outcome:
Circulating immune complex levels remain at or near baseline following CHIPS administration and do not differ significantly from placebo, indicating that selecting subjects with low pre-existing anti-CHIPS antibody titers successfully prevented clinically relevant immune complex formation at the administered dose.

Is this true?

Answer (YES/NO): NO